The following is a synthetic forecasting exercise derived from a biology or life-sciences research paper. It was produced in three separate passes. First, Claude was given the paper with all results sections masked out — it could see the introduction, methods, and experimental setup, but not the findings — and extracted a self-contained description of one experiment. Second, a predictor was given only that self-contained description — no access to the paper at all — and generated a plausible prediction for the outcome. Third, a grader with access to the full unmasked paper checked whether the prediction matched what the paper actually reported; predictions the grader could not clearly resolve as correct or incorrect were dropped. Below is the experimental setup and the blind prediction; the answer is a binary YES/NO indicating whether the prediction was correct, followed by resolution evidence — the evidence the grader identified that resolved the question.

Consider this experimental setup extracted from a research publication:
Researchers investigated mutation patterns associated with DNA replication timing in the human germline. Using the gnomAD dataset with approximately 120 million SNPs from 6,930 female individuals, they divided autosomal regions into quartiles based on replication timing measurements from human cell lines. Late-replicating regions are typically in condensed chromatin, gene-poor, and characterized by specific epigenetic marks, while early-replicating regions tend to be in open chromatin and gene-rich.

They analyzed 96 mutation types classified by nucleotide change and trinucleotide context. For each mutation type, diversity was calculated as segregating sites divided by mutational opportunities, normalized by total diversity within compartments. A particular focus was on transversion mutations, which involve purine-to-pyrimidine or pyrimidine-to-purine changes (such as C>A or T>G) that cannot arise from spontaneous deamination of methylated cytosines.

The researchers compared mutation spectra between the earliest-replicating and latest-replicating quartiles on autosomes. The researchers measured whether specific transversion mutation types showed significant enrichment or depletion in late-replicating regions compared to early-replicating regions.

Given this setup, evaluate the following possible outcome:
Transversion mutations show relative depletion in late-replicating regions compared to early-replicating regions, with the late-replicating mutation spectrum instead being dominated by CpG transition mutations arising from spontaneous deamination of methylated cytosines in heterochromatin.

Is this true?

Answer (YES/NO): NO